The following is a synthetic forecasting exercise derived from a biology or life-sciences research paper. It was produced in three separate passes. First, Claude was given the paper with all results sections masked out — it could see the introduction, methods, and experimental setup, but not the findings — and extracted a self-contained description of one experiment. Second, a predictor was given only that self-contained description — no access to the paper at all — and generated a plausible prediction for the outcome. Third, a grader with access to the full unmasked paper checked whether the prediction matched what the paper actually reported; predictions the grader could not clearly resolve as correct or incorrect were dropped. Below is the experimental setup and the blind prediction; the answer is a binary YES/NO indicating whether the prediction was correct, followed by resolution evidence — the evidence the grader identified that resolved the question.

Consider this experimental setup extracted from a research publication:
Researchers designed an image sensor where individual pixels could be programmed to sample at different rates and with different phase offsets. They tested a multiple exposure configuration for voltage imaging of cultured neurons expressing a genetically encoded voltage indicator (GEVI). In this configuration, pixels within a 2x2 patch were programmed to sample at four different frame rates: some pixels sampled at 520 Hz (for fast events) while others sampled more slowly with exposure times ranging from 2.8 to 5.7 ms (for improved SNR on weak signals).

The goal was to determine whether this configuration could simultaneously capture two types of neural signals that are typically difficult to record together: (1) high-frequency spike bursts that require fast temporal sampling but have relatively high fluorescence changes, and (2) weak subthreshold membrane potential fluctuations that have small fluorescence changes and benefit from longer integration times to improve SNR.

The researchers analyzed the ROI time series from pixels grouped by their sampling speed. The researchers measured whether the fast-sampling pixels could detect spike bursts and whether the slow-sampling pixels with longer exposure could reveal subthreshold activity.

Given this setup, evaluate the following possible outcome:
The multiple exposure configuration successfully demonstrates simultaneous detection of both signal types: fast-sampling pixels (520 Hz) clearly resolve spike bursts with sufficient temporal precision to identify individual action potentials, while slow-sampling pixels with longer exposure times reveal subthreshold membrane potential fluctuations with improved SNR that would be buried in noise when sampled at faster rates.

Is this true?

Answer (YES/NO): YES